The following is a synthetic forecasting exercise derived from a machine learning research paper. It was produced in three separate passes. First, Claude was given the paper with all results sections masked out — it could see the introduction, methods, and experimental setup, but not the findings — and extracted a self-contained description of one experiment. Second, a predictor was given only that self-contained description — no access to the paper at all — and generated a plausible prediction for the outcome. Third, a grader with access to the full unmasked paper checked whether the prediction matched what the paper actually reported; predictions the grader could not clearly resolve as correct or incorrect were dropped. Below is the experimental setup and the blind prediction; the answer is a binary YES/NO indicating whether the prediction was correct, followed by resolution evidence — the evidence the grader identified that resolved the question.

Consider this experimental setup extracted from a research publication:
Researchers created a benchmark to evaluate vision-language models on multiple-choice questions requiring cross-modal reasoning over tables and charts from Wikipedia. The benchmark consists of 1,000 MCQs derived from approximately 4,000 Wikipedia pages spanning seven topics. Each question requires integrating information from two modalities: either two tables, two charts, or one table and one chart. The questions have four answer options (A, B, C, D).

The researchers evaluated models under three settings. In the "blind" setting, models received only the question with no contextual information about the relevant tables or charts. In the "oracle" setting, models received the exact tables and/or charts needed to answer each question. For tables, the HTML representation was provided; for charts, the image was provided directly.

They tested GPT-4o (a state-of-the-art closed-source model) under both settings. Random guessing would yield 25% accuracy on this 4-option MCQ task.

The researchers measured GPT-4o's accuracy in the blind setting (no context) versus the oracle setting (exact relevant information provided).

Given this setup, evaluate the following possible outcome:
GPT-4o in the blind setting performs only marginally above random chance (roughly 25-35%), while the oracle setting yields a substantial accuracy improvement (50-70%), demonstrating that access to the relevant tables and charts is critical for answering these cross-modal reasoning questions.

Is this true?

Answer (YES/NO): YES